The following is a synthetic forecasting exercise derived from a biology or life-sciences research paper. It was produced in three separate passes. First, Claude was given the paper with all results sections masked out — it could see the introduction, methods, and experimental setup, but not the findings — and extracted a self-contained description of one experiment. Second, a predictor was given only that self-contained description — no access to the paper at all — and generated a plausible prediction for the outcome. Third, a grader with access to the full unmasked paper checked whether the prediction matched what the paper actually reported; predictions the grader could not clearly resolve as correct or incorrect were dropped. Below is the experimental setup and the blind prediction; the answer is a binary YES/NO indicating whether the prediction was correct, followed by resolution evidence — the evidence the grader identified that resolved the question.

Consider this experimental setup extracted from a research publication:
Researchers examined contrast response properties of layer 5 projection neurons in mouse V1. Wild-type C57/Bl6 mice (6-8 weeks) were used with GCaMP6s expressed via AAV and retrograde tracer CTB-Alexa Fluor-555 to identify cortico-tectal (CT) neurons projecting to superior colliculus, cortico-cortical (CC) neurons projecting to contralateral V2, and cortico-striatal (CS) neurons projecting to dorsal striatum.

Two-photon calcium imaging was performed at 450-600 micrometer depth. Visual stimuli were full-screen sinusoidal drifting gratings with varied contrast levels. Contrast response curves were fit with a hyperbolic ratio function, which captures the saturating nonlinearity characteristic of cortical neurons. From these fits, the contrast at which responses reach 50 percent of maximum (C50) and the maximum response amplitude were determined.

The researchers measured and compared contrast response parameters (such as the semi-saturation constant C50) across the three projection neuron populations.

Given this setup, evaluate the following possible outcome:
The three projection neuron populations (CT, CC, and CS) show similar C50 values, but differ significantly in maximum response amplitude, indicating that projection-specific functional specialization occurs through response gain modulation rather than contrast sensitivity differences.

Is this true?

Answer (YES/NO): NO